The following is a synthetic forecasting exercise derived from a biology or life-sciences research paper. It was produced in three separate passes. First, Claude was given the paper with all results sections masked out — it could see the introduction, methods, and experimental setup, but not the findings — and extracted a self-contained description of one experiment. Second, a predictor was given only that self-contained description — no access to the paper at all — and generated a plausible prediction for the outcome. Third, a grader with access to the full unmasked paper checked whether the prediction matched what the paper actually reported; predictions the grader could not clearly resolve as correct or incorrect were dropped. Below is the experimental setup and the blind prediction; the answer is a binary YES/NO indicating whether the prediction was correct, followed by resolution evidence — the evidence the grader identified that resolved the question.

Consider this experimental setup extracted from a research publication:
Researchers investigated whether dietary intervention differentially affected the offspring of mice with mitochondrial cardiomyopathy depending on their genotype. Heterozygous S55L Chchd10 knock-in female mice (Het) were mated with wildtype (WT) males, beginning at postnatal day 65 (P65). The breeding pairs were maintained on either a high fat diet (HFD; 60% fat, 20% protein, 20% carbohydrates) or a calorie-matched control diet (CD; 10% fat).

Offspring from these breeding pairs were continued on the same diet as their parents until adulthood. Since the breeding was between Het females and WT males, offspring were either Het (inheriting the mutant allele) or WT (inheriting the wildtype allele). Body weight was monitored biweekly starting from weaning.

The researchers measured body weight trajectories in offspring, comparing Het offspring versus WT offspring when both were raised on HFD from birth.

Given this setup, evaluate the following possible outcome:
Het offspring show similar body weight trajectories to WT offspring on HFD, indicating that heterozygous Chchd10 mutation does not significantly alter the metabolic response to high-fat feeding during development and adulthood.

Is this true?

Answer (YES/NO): NO